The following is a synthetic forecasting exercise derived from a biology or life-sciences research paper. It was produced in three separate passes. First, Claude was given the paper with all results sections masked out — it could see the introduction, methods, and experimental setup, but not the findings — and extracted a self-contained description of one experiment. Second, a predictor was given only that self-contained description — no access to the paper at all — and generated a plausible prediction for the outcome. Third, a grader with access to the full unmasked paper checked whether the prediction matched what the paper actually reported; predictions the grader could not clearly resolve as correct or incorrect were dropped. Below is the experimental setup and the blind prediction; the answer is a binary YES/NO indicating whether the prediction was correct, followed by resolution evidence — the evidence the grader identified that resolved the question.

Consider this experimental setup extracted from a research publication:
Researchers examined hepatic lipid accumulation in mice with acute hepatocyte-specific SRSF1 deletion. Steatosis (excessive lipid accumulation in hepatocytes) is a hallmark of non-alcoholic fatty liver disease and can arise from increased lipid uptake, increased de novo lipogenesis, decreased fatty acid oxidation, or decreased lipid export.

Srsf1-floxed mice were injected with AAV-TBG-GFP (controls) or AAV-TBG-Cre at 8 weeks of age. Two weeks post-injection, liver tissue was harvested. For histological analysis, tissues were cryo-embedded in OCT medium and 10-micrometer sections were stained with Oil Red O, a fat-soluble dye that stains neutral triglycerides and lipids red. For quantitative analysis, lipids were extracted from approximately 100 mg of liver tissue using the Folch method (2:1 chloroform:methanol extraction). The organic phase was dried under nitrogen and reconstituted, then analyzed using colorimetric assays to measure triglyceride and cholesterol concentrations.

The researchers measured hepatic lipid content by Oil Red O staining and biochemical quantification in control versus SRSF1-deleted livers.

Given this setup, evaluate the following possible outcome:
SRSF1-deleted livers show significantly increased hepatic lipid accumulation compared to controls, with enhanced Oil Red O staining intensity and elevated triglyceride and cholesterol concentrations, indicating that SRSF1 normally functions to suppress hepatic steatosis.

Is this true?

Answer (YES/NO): NO